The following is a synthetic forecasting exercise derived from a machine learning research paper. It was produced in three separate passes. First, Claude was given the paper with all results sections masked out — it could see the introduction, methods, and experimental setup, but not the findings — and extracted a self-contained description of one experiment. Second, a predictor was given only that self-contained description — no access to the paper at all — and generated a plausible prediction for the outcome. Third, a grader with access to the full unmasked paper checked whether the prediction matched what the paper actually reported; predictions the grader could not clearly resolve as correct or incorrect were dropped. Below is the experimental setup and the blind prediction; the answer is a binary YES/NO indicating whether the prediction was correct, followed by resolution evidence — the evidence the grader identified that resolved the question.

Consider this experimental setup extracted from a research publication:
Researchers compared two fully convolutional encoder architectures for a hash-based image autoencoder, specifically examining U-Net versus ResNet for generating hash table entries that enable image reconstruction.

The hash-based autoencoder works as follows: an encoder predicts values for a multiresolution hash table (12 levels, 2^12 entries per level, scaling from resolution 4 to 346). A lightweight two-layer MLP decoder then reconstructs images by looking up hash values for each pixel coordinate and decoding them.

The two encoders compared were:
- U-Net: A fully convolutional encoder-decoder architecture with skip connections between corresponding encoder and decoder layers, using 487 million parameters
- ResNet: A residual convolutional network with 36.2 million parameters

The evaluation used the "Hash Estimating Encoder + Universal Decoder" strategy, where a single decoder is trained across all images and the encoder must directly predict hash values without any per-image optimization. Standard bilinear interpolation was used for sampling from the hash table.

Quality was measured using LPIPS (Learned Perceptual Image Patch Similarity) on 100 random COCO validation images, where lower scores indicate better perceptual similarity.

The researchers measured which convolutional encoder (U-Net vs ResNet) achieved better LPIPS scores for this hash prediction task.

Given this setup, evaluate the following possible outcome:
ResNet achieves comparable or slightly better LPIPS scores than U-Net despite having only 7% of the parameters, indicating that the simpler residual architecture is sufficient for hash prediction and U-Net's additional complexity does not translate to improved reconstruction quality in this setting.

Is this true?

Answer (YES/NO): NO